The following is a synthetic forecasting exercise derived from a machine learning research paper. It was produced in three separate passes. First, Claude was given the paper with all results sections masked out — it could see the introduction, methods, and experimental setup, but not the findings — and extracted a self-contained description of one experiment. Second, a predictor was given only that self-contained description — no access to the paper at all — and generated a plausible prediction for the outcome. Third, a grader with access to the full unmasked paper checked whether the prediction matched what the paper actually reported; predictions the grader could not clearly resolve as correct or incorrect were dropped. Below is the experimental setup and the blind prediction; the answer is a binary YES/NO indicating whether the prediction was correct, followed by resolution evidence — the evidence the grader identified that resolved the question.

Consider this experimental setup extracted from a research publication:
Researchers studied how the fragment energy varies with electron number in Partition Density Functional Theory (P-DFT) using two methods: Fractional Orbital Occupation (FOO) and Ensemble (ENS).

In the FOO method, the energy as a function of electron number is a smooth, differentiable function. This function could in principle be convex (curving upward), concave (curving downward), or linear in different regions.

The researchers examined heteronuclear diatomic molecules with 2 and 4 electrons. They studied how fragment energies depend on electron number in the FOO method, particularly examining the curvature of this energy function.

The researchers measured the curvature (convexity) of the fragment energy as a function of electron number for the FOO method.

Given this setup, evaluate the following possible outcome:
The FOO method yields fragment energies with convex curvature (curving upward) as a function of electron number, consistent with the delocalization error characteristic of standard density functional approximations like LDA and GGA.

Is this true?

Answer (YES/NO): YES